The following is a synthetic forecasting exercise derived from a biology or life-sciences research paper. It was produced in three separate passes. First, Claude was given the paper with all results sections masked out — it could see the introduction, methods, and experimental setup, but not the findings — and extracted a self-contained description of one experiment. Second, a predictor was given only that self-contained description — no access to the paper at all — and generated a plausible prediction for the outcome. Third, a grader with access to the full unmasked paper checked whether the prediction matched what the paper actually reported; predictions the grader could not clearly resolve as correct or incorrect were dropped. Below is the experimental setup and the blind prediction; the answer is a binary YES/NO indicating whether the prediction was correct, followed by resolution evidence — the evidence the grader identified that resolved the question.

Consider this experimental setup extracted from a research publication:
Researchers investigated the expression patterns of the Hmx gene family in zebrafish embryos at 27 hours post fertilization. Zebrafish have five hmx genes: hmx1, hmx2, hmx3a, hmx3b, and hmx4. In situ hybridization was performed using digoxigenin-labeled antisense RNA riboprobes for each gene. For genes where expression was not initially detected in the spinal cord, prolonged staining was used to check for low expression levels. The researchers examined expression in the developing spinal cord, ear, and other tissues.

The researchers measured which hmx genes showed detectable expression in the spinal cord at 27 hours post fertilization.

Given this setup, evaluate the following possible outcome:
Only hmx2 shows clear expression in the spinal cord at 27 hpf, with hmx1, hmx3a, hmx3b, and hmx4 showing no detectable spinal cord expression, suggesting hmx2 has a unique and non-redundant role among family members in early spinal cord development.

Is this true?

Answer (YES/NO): NO